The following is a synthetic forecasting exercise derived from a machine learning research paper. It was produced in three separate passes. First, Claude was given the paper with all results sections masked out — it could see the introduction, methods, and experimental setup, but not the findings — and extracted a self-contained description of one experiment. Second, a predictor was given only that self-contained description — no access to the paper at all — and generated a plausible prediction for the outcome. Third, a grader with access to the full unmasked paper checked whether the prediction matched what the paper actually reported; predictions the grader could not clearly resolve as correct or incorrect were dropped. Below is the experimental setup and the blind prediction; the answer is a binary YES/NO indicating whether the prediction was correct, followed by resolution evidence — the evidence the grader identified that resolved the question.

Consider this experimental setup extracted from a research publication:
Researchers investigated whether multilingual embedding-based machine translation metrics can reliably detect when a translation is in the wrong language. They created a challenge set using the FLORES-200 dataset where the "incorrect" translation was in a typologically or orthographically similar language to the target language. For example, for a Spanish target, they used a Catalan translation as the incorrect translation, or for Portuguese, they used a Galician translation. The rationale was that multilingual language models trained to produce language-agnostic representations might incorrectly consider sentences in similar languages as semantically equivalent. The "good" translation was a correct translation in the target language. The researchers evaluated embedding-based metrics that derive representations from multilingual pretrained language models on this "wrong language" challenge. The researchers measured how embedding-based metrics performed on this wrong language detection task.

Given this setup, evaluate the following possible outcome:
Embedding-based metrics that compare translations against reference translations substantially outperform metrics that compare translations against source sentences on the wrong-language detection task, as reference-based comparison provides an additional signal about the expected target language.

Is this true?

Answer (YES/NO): NO